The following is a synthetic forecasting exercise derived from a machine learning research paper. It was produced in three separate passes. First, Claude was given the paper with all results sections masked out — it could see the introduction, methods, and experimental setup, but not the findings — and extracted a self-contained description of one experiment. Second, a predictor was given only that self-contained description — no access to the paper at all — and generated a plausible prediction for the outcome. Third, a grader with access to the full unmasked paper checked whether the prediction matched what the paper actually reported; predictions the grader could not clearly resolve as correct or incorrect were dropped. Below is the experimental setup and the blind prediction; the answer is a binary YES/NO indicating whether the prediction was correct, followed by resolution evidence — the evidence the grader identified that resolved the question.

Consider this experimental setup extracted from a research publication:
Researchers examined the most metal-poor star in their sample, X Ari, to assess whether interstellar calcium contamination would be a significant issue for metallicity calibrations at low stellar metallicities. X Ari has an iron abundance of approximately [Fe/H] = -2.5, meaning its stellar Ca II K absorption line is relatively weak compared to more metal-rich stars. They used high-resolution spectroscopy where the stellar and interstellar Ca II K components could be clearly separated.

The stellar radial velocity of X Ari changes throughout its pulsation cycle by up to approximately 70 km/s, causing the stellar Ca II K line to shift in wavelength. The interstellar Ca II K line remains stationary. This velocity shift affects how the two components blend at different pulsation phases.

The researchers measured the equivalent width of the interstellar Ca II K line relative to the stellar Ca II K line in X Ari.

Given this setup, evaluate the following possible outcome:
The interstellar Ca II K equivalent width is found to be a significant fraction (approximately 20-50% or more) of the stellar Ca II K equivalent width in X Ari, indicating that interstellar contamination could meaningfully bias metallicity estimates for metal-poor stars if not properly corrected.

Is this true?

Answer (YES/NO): NO